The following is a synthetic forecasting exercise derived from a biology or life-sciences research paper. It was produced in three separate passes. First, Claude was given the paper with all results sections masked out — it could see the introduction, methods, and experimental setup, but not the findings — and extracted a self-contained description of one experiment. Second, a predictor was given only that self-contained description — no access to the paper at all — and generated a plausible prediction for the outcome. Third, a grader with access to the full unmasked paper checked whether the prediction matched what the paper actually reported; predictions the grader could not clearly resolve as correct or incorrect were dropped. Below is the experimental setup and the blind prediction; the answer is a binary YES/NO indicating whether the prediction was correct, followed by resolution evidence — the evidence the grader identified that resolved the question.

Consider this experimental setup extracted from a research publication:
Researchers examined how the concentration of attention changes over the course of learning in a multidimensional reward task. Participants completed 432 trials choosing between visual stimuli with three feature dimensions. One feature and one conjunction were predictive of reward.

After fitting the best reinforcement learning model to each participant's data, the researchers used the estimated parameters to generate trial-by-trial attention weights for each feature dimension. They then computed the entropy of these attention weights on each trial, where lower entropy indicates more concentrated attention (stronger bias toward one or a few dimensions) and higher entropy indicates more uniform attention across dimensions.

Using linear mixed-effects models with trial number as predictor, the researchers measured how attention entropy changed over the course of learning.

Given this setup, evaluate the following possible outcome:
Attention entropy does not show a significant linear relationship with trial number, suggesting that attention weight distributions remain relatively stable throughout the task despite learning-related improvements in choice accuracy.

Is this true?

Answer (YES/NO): NO